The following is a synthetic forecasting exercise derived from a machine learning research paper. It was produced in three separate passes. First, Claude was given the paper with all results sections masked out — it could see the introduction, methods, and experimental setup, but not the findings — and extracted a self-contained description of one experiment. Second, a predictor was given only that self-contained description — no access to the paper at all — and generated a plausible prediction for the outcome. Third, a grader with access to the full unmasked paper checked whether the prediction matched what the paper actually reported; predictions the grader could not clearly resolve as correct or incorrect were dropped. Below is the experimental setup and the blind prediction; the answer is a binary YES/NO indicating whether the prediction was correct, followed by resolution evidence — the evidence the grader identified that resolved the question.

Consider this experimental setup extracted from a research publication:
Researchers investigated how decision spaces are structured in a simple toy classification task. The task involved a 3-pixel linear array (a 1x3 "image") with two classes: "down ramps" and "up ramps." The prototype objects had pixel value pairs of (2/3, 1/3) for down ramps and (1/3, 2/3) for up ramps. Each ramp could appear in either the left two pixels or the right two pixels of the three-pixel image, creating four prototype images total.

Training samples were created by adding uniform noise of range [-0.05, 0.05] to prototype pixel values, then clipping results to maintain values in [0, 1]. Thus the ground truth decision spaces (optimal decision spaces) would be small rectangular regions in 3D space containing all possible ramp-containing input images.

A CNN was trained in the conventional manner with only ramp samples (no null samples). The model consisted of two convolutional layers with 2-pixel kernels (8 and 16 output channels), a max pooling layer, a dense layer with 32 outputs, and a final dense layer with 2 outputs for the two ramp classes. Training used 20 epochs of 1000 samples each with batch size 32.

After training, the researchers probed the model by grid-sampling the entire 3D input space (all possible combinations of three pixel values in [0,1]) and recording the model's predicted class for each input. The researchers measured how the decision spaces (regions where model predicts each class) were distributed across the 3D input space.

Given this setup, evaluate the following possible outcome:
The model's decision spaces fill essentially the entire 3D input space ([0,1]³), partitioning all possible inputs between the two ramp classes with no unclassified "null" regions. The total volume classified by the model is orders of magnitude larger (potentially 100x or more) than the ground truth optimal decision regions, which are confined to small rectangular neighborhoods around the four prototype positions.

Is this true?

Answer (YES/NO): YES